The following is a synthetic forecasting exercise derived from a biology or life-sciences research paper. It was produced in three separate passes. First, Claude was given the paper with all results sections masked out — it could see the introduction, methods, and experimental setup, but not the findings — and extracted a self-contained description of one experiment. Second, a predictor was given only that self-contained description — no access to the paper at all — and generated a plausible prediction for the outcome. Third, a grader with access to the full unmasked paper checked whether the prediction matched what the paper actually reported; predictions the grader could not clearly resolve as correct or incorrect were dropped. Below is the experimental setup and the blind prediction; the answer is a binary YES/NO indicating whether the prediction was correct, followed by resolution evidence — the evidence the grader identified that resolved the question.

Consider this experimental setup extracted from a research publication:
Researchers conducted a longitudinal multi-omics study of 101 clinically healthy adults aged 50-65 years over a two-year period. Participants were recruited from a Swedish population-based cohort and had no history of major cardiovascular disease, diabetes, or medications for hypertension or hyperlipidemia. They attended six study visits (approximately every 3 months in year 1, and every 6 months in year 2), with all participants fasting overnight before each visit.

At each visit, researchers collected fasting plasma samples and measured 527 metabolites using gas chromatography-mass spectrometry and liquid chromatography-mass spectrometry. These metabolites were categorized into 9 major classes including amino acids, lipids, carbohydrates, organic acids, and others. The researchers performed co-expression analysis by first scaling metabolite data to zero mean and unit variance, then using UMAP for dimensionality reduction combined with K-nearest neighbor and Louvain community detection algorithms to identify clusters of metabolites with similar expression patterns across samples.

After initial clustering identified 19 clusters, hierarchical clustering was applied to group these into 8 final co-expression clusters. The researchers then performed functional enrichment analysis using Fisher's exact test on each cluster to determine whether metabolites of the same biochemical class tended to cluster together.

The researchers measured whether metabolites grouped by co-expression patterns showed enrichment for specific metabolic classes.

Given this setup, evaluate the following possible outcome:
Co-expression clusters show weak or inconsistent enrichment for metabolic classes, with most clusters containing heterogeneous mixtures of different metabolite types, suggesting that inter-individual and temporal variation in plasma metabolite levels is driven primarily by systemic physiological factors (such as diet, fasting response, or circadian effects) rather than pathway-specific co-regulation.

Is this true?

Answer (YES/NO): NO